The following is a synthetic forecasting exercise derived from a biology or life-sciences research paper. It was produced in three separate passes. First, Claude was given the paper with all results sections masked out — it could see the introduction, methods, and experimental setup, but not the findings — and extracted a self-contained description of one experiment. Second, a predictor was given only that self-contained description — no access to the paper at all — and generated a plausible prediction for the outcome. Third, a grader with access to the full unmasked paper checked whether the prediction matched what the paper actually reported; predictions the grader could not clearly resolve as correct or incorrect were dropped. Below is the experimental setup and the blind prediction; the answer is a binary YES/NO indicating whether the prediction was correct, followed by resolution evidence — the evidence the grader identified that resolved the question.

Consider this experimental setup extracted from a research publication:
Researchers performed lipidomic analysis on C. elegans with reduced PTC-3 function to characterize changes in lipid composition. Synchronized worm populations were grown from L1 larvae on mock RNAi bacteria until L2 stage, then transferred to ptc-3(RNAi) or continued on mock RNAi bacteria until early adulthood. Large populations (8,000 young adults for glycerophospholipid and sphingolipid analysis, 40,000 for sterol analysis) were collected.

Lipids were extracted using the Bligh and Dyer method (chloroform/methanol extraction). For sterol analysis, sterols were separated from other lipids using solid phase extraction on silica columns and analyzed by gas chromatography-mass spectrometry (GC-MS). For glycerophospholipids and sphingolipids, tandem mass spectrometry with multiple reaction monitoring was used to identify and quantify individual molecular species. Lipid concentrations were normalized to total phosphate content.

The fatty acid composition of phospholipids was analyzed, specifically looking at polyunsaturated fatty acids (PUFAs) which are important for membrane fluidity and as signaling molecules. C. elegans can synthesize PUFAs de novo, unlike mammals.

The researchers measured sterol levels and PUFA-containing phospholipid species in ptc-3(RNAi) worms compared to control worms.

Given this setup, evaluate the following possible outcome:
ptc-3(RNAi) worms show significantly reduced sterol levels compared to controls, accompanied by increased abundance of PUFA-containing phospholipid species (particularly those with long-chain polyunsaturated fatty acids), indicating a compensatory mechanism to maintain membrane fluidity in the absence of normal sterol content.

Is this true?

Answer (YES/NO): NO